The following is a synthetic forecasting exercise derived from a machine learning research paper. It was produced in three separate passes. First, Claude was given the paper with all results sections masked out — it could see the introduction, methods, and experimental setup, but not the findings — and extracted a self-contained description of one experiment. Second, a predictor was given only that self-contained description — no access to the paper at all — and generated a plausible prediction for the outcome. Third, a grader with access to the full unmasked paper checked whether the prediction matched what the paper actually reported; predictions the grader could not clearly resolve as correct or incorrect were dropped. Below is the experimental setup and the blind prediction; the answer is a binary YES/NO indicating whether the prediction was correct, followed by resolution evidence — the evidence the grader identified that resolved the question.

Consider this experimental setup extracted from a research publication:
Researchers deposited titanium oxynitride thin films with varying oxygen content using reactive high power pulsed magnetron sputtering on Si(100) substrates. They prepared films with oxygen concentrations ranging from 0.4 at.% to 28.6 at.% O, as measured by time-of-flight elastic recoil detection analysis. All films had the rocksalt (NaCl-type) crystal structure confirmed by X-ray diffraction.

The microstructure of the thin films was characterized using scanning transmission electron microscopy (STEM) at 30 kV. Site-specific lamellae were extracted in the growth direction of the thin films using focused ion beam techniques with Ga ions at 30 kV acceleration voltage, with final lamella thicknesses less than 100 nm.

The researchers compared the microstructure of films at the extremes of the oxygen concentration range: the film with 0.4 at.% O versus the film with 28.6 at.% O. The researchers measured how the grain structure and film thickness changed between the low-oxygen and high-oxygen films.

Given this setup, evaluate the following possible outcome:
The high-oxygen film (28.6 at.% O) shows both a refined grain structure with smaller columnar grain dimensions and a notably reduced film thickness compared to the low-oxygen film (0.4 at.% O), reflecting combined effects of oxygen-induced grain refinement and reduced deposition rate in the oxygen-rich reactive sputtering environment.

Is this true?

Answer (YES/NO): NO